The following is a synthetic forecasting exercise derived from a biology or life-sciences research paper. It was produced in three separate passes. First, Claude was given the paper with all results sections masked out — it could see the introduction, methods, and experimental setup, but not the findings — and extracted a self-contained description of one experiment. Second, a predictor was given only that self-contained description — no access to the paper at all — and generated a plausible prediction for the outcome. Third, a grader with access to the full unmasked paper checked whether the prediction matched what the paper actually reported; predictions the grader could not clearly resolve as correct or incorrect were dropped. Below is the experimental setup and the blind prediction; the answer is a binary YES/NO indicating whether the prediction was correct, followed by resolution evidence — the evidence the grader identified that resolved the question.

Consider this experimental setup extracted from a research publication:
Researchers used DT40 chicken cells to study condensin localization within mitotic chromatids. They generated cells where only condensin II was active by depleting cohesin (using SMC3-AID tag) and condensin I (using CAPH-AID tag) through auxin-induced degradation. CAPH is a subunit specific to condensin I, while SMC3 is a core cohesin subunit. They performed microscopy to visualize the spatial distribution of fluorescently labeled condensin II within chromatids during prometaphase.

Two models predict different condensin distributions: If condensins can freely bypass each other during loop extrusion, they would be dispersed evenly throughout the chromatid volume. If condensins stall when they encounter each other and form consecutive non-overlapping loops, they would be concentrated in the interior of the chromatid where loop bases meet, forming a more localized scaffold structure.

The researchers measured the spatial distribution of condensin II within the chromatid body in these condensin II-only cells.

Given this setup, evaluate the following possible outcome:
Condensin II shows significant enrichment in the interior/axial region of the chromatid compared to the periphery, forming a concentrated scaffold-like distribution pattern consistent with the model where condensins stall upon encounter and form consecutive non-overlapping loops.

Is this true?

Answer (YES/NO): YES